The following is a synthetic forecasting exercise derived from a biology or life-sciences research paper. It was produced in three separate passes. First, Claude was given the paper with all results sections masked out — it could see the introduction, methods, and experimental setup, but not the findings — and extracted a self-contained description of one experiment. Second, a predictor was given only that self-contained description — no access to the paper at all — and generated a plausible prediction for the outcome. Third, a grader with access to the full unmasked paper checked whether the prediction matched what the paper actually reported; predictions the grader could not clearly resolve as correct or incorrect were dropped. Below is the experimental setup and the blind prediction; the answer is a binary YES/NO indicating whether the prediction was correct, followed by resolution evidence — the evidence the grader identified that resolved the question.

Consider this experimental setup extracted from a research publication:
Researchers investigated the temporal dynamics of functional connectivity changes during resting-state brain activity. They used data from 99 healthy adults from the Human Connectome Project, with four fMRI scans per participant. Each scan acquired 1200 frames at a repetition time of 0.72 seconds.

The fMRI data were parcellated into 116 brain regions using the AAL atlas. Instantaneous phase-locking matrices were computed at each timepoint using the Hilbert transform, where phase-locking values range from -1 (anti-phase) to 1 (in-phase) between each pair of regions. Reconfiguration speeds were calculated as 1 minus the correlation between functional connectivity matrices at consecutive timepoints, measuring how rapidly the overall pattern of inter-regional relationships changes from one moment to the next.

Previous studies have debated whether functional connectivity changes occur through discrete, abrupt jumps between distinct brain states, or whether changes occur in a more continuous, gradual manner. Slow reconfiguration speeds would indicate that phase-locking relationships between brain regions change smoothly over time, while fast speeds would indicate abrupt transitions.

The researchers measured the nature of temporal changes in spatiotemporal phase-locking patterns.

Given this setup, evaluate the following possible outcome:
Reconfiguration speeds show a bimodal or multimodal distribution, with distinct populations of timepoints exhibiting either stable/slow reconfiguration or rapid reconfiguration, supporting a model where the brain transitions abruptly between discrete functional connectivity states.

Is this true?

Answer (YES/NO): NO